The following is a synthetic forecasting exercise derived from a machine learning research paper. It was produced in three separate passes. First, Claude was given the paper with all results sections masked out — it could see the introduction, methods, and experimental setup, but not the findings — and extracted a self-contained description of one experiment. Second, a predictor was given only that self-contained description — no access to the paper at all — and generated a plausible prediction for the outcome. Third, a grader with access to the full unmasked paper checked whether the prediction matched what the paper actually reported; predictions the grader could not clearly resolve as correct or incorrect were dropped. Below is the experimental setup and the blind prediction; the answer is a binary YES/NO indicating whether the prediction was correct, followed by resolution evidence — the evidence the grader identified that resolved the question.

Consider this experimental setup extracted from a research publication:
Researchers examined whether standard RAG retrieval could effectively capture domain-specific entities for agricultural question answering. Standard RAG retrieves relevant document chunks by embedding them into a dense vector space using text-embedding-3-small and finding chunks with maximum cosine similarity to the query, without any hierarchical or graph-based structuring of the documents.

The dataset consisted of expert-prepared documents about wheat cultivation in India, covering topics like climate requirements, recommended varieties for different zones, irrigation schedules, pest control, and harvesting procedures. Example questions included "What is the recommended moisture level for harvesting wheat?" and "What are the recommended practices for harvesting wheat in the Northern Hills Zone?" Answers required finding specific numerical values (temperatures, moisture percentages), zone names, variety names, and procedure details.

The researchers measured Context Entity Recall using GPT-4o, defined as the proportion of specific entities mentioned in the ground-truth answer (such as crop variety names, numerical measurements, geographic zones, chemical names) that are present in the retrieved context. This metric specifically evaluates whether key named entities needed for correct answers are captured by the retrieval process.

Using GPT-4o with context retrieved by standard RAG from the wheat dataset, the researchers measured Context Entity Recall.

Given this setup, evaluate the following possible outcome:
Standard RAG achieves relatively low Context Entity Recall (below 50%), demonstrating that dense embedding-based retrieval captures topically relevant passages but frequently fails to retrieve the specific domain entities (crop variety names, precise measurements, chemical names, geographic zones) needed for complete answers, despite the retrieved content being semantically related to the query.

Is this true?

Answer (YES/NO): NO